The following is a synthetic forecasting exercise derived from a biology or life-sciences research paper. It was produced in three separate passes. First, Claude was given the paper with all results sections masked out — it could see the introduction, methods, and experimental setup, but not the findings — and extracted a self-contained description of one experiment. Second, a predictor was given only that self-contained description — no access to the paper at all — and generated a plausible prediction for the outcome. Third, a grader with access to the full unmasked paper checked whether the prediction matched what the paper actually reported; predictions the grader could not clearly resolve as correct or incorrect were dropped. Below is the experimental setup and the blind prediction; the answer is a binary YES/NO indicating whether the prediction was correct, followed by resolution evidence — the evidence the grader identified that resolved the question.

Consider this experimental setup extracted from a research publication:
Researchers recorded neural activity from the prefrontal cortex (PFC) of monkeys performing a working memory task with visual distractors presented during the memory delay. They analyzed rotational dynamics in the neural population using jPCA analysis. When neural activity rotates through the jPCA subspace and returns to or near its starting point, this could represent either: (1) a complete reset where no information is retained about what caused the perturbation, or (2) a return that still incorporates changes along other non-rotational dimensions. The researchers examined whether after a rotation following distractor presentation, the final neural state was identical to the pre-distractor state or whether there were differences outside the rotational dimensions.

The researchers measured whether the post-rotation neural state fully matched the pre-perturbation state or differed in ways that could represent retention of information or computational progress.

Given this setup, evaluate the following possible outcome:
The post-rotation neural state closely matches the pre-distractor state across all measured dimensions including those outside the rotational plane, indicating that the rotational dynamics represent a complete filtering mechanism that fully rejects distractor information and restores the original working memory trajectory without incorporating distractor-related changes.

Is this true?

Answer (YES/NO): NO